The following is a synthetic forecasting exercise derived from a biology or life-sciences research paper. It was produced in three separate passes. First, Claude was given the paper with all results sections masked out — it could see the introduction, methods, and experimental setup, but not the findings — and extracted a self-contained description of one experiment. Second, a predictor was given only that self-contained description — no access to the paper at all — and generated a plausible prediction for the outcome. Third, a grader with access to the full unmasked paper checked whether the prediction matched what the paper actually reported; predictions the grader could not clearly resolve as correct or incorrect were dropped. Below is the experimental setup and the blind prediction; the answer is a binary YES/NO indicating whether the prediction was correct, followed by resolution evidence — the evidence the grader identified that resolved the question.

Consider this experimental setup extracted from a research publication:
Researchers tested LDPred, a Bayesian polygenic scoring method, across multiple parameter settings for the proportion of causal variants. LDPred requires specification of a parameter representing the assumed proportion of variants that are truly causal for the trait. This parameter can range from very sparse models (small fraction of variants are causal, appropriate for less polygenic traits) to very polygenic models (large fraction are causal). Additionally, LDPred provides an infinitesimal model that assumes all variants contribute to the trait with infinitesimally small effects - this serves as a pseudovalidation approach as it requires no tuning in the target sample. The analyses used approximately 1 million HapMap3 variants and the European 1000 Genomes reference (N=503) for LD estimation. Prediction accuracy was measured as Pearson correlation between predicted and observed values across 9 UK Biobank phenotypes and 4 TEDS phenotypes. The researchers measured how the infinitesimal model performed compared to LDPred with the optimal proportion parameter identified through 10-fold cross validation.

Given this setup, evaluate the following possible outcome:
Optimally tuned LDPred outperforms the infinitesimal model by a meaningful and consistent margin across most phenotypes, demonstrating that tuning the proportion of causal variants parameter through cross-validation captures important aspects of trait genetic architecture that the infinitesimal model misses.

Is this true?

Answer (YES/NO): NO